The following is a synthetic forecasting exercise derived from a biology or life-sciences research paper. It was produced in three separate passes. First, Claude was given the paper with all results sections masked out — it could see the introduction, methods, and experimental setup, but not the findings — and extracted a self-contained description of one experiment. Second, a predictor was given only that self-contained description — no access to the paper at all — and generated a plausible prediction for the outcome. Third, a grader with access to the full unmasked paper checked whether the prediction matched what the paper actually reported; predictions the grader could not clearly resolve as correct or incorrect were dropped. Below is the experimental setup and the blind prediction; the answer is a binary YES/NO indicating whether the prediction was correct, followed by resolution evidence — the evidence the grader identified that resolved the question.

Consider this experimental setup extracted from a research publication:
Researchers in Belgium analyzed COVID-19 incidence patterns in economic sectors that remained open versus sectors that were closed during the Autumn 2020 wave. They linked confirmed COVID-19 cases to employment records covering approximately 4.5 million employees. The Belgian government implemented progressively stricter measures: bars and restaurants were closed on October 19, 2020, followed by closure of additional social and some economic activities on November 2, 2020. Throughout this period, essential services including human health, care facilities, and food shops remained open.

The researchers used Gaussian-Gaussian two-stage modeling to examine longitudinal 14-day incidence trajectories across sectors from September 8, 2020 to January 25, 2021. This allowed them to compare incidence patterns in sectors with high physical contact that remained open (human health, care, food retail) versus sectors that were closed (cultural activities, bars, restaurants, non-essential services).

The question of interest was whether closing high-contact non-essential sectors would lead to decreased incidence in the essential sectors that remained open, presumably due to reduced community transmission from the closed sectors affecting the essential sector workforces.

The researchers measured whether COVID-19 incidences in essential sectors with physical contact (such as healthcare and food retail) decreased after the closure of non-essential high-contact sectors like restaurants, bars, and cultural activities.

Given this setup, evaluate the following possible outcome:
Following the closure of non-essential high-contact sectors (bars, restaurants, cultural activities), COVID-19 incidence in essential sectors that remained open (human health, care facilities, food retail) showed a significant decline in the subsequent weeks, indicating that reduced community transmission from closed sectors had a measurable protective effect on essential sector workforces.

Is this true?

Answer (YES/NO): YES